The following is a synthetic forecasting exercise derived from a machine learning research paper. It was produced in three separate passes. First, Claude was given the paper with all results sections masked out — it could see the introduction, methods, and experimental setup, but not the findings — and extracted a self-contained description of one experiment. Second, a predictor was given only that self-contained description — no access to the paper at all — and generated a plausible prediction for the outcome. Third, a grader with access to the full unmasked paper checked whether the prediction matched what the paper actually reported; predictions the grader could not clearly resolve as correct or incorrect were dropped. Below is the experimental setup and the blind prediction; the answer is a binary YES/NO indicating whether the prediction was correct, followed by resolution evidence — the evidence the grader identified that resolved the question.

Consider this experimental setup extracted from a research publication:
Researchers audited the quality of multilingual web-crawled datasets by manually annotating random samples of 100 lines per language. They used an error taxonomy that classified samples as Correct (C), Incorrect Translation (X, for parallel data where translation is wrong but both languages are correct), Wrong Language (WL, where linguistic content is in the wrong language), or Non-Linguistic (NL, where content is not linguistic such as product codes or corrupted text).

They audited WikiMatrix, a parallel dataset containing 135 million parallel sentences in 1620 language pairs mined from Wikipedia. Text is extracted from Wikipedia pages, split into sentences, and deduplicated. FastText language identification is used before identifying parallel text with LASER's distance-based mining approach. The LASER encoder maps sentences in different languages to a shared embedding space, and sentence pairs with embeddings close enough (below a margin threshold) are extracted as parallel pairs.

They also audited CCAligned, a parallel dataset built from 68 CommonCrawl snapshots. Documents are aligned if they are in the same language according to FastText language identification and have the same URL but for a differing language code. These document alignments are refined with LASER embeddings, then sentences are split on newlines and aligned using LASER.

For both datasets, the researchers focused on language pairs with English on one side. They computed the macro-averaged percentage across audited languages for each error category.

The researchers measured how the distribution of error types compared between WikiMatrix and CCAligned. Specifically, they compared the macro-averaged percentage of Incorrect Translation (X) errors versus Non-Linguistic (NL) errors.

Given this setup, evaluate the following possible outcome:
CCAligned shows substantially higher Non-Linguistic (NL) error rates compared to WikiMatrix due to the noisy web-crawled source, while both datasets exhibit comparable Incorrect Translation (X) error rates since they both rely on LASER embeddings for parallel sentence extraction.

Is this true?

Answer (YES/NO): NO